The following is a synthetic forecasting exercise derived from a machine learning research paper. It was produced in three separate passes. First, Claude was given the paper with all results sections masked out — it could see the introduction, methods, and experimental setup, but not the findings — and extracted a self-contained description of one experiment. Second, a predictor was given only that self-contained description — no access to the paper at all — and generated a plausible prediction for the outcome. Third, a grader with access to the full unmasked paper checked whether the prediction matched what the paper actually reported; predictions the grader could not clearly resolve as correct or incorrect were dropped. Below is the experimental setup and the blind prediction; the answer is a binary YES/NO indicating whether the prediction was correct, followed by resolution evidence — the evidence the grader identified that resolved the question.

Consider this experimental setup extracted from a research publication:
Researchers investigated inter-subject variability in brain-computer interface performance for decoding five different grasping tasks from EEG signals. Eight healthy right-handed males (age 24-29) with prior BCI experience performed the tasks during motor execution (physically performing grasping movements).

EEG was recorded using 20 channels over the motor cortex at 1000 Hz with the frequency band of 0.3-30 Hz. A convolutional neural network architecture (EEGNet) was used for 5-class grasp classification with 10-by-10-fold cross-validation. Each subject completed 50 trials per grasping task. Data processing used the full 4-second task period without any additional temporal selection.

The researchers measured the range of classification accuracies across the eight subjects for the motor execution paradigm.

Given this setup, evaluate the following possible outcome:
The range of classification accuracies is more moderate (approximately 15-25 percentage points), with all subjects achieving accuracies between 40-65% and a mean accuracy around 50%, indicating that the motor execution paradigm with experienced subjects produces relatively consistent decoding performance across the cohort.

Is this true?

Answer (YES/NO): NO